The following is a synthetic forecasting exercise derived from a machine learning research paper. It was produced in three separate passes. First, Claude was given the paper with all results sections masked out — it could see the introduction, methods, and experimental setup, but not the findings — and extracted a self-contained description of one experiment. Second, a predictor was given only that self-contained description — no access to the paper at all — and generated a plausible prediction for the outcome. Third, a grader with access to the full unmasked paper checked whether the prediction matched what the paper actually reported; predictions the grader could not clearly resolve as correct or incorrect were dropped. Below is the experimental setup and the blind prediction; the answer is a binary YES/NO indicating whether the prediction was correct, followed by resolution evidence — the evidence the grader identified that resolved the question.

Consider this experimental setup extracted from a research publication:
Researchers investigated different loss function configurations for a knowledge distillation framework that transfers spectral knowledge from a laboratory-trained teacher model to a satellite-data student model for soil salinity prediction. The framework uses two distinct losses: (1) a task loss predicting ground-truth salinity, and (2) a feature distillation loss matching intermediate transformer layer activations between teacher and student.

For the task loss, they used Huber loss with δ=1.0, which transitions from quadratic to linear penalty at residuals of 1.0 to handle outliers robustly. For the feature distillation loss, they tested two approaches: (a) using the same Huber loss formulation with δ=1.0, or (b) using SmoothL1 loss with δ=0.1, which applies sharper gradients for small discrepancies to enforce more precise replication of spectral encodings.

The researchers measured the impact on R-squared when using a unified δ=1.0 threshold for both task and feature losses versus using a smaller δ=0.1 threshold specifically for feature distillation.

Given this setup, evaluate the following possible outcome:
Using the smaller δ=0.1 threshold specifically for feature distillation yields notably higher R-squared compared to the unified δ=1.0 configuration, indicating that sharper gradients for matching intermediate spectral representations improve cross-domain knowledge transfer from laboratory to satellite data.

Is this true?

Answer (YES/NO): YES